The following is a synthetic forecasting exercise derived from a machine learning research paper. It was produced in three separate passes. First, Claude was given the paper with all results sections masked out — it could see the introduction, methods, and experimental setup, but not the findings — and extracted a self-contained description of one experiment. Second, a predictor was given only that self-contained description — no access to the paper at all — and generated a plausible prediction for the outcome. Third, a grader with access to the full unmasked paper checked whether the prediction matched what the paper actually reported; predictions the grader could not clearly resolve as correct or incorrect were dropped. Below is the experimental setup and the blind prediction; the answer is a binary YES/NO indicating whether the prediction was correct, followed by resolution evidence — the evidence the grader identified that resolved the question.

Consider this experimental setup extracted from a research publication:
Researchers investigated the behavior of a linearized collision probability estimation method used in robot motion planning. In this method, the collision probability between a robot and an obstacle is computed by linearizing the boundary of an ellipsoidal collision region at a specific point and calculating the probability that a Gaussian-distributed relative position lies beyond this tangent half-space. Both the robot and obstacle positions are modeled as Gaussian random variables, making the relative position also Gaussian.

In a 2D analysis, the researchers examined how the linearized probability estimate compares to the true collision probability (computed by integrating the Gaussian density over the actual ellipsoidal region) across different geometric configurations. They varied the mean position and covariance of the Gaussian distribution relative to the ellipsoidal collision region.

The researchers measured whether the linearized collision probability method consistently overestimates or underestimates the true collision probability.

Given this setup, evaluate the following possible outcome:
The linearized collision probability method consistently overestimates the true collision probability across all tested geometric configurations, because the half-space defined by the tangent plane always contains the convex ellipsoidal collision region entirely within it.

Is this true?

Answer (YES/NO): YES